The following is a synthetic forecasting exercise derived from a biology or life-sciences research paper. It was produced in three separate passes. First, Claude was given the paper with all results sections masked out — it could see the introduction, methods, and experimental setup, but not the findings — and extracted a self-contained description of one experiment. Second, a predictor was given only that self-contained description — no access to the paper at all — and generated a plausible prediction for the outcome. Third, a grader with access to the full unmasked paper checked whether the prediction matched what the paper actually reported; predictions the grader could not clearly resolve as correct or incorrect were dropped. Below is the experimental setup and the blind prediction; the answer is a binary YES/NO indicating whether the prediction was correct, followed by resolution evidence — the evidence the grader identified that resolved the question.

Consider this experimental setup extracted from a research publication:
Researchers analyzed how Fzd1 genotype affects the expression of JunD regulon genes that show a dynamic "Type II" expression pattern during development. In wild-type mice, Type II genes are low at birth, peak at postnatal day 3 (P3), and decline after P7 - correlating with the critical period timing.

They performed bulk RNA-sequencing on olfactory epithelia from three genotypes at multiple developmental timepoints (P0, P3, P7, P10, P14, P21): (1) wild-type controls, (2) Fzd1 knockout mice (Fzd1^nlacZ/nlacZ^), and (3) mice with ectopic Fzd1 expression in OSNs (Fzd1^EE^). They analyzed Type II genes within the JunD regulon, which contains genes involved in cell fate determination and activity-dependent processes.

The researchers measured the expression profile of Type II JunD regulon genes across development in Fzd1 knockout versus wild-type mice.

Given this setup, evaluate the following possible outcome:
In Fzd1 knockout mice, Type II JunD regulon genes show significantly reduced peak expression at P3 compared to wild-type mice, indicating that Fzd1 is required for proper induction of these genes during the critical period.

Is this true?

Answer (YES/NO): NO